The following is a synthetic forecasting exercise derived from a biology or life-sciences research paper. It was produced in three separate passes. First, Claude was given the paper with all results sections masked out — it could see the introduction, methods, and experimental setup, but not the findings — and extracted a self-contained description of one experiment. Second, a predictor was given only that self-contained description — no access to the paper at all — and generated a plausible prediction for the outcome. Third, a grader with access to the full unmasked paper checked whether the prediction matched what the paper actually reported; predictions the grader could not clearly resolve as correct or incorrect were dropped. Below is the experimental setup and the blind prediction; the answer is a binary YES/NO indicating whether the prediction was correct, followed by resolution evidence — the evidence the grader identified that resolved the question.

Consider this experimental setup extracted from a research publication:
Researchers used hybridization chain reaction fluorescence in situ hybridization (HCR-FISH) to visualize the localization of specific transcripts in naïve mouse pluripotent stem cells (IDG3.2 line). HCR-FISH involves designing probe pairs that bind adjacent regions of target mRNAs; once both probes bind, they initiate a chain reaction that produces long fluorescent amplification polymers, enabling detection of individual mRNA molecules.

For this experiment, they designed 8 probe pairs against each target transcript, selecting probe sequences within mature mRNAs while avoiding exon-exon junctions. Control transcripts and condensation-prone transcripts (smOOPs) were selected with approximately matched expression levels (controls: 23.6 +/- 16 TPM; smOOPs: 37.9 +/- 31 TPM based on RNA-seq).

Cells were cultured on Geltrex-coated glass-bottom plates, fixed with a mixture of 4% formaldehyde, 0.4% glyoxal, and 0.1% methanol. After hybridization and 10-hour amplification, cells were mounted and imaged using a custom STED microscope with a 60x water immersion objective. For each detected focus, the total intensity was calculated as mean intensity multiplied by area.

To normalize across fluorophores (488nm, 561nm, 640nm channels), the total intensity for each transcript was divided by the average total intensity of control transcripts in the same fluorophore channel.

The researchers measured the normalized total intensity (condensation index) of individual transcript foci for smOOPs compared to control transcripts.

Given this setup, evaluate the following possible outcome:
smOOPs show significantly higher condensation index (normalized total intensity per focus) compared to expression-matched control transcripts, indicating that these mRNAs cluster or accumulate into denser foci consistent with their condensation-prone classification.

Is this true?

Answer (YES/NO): YES